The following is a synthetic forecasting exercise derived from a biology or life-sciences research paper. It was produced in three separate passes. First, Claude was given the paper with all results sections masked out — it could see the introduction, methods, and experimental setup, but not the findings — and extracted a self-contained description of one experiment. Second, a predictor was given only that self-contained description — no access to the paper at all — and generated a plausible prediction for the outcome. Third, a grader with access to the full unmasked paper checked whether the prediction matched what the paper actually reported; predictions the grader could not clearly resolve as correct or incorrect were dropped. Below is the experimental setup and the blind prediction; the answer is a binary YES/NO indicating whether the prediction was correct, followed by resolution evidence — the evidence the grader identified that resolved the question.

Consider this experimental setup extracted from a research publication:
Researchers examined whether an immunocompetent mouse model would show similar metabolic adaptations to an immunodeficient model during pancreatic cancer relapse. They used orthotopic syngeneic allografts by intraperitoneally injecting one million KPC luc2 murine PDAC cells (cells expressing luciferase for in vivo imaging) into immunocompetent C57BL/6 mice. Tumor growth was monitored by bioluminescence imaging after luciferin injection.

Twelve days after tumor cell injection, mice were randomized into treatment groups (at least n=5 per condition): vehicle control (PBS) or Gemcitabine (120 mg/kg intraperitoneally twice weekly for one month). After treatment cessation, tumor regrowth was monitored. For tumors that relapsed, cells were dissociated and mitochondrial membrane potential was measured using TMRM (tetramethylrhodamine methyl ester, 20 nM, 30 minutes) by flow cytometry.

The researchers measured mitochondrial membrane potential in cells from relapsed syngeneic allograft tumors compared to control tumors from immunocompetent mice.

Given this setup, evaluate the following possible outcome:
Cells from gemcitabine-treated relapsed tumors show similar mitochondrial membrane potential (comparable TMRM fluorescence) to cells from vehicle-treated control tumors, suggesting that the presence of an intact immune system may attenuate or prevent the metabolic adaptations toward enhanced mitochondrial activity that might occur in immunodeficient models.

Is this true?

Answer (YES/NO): NO